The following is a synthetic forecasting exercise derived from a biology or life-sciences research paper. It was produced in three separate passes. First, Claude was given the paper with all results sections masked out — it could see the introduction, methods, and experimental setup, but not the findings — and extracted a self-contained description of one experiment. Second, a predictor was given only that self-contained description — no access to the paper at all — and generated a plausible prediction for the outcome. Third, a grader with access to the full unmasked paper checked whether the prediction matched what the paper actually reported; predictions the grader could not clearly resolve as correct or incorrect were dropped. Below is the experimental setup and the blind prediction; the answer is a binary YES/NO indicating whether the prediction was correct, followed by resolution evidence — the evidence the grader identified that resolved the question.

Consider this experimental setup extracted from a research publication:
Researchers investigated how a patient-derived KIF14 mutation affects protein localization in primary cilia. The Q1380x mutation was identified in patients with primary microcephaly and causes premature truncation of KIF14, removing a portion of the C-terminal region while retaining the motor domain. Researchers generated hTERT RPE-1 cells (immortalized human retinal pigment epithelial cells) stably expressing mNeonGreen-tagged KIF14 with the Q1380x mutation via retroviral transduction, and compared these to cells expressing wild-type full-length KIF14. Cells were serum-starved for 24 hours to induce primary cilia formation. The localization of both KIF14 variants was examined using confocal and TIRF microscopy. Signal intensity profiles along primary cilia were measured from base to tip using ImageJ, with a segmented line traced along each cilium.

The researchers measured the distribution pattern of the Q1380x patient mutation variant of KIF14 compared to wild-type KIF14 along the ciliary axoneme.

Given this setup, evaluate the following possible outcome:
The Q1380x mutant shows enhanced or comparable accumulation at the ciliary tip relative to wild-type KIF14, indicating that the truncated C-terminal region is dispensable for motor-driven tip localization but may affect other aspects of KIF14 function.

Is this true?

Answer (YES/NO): NO